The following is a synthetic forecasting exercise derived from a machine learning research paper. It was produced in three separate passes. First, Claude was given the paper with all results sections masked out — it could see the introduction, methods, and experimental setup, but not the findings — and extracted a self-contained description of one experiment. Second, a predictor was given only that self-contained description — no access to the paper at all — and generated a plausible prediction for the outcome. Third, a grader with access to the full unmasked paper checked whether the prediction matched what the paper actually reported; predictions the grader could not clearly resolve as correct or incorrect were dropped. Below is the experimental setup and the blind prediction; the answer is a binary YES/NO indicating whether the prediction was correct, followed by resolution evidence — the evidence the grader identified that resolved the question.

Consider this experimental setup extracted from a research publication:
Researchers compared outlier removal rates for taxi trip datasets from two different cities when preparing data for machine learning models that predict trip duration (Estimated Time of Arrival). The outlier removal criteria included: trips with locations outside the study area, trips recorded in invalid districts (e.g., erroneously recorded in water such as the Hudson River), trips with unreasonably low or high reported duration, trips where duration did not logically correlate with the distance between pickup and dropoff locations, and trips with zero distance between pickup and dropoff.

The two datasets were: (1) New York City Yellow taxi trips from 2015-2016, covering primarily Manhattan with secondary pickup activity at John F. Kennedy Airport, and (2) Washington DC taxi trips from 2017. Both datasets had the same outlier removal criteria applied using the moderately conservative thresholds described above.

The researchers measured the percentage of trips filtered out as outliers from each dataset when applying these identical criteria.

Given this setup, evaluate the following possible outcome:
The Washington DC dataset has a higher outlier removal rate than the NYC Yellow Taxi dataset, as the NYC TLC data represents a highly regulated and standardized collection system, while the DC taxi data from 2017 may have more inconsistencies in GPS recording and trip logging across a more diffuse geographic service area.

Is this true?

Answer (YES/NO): YES